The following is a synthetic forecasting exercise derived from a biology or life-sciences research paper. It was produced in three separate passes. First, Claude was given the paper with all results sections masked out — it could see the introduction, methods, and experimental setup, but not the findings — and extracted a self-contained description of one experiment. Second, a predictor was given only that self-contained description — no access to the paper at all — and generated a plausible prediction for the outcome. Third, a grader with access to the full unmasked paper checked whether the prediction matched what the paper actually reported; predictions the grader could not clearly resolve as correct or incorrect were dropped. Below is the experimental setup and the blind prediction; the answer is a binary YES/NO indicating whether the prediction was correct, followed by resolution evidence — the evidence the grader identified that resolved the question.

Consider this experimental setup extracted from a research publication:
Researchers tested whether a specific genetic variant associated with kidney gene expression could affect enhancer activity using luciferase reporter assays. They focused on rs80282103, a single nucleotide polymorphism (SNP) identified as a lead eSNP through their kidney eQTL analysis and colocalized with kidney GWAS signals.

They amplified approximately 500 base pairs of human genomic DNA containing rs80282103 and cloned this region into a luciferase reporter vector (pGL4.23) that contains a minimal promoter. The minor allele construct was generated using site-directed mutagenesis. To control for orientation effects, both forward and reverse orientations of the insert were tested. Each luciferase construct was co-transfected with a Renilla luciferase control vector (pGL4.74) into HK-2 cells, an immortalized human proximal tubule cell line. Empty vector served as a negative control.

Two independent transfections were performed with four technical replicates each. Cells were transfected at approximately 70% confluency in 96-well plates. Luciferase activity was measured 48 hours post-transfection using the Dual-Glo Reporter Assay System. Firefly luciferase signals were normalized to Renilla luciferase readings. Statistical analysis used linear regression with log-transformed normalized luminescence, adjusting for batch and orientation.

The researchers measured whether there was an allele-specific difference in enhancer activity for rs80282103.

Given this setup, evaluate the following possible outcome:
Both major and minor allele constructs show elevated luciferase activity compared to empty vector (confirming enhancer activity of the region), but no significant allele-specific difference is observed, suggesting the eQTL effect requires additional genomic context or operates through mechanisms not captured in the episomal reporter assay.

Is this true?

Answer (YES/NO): NO